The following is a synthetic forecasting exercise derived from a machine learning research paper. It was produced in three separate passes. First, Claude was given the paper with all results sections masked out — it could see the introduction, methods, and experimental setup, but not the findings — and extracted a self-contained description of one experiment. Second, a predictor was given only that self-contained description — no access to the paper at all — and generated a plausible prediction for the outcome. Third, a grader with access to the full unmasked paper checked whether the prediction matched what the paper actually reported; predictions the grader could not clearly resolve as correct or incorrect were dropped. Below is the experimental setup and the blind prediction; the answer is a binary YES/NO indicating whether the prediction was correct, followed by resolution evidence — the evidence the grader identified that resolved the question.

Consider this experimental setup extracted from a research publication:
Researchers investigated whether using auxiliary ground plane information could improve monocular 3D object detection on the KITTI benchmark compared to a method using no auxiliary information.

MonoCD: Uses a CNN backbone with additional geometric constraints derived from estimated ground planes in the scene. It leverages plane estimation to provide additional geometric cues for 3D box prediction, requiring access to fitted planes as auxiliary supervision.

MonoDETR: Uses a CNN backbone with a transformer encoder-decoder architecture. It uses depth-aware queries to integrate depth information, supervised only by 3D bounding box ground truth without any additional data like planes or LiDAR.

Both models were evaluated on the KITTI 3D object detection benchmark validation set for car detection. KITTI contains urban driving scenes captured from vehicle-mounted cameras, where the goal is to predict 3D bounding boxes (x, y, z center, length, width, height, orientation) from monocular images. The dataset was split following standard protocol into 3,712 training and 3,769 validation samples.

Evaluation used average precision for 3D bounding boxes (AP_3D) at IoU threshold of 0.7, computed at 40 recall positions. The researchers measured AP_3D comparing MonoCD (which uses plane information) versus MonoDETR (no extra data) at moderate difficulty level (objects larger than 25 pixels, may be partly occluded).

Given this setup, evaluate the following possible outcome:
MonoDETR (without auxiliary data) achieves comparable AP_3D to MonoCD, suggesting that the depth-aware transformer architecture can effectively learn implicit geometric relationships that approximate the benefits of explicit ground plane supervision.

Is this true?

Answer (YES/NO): NO